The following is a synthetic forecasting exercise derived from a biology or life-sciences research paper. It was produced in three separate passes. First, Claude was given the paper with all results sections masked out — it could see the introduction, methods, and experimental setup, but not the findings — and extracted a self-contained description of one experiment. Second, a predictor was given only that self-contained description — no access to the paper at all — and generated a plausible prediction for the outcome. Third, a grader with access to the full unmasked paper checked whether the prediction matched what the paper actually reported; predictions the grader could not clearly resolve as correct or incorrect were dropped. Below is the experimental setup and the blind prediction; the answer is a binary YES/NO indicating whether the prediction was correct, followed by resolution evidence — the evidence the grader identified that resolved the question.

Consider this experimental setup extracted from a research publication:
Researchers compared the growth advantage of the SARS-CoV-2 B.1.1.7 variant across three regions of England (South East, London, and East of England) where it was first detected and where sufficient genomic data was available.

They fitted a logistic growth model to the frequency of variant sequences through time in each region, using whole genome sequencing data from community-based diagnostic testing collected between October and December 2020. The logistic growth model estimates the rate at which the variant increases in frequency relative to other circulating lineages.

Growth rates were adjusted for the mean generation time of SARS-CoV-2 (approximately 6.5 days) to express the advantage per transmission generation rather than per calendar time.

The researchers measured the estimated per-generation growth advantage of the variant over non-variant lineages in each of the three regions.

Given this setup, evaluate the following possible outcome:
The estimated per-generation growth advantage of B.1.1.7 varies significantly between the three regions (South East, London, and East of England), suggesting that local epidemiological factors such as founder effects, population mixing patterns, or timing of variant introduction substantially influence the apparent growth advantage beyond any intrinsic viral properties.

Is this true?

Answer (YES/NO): NO